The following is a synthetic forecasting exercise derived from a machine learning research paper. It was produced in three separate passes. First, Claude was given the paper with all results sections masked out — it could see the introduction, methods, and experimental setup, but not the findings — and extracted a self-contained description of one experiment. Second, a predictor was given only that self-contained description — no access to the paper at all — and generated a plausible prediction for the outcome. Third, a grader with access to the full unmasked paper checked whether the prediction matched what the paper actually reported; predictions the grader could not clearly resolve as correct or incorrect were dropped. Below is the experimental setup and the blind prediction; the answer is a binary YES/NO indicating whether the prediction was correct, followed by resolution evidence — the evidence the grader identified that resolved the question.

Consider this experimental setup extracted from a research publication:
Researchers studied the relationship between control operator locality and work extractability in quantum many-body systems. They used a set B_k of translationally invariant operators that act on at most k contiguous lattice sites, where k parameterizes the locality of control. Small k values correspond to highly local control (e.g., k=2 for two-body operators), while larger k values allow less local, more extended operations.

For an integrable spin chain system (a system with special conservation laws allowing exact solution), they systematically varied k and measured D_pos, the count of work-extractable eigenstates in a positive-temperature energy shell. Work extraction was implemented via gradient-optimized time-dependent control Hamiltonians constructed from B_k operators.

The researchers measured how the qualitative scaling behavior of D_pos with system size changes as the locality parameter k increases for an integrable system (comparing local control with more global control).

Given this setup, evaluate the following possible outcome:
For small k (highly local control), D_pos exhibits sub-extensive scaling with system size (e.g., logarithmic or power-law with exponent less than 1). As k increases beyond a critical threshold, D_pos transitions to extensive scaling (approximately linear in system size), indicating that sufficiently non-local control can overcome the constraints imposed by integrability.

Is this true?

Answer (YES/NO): NO